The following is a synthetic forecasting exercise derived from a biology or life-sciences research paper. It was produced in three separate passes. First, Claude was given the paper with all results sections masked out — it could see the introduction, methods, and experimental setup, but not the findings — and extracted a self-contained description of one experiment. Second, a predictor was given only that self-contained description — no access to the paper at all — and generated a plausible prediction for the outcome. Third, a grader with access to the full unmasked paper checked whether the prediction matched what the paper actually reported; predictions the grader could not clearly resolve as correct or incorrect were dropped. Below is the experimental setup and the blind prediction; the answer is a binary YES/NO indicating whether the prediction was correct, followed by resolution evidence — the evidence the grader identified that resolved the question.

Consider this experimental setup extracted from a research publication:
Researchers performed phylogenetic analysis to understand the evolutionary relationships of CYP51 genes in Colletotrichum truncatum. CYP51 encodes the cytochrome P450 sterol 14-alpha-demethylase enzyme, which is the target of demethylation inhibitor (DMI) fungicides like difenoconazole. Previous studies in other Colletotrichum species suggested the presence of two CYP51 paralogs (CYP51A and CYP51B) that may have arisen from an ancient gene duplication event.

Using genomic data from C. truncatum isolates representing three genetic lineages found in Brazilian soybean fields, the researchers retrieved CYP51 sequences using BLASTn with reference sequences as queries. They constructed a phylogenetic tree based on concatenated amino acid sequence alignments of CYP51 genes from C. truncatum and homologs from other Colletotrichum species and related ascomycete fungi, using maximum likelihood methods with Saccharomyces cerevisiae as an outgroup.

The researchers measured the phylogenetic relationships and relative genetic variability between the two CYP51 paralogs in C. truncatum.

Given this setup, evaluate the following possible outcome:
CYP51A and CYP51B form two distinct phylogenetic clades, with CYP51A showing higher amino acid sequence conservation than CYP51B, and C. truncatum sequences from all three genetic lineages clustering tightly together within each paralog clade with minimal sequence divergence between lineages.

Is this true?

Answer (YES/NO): NO